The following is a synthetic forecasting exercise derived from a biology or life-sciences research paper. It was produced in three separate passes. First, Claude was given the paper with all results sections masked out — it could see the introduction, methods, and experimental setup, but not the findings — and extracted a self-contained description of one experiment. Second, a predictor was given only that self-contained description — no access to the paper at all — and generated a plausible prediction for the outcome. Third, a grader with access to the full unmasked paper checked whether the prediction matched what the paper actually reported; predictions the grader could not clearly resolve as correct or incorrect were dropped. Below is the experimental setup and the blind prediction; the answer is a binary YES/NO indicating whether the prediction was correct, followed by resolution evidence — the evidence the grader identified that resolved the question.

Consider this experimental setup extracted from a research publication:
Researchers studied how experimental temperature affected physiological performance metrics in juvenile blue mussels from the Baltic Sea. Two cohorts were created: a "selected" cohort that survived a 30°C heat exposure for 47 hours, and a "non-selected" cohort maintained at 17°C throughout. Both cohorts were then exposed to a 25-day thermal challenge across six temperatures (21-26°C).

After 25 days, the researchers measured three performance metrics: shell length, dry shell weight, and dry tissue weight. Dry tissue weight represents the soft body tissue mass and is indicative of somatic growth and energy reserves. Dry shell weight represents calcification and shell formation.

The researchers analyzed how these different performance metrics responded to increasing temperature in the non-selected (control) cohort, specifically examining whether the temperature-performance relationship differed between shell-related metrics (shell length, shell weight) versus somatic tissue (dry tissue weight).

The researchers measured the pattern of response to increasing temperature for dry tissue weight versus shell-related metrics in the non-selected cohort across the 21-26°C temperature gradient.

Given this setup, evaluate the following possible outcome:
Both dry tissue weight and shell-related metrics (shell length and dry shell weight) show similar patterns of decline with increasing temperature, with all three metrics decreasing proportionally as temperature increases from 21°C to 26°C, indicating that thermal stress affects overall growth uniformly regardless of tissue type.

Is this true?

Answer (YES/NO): NO